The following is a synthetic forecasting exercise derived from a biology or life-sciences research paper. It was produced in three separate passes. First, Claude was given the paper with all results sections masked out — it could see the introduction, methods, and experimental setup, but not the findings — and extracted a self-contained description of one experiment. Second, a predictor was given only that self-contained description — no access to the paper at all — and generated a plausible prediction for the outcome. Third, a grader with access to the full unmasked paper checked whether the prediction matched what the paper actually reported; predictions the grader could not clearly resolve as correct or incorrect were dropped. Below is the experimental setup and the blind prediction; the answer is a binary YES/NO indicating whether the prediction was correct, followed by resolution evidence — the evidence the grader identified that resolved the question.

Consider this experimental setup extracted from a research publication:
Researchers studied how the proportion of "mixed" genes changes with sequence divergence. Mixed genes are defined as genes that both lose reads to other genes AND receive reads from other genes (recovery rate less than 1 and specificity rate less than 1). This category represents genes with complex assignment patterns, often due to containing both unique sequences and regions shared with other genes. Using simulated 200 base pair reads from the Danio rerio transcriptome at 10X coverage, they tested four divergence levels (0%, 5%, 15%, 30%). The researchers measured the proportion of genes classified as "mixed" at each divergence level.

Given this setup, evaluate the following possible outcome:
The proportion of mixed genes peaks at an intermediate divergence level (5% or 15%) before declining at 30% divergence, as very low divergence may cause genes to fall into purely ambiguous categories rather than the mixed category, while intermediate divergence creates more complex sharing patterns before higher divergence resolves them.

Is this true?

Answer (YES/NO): NO